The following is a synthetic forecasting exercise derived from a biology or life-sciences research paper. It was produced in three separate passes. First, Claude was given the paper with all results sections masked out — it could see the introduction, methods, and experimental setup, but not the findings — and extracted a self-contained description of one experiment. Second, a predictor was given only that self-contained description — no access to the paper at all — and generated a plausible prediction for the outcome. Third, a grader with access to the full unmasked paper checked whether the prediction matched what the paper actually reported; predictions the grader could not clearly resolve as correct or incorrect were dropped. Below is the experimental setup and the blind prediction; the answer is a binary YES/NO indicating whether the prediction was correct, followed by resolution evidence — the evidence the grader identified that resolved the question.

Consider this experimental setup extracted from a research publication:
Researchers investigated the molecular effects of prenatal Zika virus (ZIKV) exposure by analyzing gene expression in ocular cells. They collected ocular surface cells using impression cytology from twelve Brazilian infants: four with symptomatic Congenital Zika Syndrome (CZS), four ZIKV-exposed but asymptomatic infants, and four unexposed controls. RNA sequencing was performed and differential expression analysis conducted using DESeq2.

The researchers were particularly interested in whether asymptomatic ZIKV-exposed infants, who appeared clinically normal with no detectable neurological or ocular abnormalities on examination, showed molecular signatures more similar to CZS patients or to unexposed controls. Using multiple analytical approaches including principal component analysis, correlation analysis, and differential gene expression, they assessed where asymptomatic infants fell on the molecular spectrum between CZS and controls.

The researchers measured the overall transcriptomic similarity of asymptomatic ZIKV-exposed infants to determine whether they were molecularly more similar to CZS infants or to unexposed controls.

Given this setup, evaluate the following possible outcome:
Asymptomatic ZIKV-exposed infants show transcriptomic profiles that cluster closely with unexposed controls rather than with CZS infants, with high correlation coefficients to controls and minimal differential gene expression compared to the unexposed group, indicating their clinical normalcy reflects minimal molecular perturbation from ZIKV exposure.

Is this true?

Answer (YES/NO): NO